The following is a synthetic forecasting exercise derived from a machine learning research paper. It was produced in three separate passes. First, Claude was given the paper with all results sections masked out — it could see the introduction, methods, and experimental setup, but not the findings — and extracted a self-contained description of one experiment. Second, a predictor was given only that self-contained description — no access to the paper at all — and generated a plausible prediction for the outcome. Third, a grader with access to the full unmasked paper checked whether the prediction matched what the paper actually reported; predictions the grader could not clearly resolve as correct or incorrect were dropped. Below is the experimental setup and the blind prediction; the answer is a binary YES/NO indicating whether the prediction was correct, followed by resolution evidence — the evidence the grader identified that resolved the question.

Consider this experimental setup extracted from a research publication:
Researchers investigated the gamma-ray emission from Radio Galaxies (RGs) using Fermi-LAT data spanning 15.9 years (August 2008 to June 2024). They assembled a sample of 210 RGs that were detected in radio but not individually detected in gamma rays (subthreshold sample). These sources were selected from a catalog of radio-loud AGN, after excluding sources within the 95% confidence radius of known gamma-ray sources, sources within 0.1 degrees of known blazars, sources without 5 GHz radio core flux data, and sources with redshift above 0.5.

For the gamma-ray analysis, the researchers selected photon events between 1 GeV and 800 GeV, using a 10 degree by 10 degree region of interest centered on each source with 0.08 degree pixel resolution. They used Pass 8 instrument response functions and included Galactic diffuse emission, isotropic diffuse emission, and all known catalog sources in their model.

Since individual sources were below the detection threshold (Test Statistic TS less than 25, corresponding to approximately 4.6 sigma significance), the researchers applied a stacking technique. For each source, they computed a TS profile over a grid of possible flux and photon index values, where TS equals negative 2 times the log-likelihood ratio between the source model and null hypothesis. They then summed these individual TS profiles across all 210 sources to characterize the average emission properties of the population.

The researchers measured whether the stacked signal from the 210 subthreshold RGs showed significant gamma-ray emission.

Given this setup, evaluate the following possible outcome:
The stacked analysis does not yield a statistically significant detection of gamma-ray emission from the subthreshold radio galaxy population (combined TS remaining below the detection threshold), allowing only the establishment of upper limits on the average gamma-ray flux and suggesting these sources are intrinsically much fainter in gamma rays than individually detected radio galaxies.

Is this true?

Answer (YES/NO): NO